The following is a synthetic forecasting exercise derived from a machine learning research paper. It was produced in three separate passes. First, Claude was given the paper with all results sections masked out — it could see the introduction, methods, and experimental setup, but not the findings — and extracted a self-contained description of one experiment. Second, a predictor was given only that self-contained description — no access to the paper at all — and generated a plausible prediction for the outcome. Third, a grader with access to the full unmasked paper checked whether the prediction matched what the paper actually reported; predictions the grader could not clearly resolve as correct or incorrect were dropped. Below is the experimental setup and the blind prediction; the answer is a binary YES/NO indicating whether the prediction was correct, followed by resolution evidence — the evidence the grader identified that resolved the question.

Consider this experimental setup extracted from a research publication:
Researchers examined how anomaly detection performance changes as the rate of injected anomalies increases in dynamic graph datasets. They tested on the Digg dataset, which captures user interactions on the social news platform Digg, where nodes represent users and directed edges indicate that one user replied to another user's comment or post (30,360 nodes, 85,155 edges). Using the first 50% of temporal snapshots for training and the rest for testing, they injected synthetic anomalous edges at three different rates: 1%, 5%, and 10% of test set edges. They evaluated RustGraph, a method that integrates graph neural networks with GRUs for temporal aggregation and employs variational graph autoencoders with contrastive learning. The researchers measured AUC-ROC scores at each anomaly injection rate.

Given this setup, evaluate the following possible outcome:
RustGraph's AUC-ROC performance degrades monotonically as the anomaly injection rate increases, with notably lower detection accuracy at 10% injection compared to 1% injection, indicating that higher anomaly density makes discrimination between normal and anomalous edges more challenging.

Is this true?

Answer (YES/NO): NO